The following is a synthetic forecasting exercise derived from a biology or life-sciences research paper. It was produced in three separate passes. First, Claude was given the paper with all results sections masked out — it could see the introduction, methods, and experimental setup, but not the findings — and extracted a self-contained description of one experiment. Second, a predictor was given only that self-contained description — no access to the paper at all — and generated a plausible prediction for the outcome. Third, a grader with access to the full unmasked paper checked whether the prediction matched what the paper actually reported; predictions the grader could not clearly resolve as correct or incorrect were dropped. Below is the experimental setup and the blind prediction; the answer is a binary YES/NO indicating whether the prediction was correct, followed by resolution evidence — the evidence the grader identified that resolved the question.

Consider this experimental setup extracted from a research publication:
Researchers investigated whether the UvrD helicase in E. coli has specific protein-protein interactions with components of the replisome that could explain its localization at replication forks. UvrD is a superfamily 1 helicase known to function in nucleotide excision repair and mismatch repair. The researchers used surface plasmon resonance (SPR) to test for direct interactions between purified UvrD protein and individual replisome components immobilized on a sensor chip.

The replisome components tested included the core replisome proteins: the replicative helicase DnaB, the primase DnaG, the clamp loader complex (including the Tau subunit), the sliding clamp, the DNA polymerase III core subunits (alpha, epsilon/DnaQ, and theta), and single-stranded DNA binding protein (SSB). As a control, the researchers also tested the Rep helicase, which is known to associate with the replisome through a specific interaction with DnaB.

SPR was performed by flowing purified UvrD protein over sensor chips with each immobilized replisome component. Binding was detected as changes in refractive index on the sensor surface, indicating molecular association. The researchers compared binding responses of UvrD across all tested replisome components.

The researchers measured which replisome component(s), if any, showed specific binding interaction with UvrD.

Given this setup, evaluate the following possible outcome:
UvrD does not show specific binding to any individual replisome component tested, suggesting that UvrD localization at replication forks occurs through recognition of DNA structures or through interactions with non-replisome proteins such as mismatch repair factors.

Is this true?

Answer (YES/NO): YES